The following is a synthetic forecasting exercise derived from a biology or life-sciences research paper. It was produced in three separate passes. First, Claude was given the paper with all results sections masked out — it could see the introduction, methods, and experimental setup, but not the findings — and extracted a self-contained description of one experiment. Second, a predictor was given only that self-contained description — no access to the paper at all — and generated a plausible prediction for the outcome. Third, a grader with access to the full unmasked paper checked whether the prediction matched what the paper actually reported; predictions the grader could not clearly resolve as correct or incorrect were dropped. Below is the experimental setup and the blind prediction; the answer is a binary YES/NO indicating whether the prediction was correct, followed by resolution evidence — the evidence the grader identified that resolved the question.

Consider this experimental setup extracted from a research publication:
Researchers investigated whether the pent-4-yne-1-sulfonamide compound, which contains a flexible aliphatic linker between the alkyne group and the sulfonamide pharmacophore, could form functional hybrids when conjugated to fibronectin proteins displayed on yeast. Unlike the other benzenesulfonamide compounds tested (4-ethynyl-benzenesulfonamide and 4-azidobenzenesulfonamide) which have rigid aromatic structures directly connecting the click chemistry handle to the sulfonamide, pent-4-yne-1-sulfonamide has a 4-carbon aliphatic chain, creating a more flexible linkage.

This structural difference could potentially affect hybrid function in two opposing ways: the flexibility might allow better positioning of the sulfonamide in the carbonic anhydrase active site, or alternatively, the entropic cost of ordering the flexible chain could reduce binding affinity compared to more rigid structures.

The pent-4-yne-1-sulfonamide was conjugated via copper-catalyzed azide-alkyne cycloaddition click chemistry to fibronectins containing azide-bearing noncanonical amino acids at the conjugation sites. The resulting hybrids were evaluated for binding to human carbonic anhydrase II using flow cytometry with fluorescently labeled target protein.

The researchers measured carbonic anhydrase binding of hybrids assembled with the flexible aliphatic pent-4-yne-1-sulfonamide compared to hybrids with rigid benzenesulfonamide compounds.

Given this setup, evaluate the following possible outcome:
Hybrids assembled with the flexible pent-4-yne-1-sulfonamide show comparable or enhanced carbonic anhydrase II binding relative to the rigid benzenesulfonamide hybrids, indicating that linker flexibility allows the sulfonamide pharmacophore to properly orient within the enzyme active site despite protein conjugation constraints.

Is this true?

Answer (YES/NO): NO